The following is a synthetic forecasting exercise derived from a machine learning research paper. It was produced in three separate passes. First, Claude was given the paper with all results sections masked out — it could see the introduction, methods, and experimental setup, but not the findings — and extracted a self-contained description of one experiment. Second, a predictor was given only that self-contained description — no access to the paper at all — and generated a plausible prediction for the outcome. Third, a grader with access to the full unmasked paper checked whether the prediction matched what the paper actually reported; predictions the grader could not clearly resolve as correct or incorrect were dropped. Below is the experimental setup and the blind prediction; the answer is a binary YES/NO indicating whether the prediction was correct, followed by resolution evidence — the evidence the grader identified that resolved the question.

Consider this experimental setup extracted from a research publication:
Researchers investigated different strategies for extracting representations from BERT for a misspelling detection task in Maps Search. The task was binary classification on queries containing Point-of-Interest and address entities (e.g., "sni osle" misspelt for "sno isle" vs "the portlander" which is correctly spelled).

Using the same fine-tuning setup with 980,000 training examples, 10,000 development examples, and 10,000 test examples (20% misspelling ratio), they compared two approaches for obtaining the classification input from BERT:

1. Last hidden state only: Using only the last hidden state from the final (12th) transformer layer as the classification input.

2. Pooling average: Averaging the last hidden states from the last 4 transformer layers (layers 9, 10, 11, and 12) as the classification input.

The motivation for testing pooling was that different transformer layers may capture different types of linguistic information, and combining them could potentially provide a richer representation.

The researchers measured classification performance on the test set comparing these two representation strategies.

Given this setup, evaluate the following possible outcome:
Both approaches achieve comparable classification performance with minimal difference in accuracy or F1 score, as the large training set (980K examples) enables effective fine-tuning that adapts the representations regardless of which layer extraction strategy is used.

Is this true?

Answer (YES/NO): YES